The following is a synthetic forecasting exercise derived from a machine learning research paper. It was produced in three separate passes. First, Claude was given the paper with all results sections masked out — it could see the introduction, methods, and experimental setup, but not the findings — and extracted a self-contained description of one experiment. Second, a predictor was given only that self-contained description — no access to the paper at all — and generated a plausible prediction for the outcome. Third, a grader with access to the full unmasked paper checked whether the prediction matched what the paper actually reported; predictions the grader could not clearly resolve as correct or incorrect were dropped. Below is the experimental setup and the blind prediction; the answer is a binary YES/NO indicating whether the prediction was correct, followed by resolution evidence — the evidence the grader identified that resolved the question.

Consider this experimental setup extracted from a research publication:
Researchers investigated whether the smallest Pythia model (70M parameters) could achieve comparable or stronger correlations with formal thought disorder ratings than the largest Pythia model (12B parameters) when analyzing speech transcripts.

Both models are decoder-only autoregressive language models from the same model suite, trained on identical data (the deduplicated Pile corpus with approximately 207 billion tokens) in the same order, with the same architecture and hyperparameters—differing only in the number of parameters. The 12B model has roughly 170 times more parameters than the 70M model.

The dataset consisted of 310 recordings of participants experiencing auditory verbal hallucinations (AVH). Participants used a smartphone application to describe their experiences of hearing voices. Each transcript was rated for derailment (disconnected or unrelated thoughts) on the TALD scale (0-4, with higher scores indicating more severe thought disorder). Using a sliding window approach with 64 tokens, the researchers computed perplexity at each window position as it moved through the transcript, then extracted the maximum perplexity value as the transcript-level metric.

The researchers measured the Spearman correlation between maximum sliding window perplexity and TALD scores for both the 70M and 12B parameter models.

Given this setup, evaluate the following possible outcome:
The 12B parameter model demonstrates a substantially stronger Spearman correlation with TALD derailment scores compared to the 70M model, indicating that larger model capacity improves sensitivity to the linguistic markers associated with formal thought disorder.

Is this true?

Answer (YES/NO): NO